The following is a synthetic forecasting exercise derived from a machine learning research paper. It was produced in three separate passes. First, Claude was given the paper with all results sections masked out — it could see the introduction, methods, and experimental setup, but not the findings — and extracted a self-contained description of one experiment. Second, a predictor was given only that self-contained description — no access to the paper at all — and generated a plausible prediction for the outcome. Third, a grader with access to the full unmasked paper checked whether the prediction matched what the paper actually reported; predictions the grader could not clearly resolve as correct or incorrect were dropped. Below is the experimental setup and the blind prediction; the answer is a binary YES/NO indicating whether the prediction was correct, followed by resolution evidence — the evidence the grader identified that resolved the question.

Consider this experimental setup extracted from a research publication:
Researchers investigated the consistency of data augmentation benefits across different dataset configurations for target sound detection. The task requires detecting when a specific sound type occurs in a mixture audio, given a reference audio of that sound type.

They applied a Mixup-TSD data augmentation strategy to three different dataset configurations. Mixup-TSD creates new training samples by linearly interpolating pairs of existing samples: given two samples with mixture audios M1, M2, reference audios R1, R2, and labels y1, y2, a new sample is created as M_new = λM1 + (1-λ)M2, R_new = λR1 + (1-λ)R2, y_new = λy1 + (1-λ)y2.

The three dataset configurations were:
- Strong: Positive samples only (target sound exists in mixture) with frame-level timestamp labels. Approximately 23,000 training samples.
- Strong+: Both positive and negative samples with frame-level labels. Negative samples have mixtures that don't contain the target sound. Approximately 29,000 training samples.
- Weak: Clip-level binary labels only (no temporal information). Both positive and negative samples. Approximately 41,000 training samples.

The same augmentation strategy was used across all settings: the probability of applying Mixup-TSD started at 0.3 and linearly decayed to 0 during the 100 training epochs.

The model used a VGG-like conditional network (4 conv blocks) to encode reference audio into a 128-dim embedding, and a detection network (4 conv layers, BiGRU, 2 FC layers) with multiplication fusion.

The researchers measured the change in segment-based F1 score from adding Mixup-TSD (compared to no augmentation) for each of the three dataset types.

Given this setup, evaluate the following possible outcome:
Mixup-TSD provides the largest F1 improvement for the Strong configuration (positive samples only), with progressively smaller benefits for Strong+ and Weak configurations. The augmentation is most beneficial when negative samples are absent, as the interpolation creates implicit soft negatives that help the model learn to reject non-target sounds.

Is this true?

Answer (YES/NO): NO